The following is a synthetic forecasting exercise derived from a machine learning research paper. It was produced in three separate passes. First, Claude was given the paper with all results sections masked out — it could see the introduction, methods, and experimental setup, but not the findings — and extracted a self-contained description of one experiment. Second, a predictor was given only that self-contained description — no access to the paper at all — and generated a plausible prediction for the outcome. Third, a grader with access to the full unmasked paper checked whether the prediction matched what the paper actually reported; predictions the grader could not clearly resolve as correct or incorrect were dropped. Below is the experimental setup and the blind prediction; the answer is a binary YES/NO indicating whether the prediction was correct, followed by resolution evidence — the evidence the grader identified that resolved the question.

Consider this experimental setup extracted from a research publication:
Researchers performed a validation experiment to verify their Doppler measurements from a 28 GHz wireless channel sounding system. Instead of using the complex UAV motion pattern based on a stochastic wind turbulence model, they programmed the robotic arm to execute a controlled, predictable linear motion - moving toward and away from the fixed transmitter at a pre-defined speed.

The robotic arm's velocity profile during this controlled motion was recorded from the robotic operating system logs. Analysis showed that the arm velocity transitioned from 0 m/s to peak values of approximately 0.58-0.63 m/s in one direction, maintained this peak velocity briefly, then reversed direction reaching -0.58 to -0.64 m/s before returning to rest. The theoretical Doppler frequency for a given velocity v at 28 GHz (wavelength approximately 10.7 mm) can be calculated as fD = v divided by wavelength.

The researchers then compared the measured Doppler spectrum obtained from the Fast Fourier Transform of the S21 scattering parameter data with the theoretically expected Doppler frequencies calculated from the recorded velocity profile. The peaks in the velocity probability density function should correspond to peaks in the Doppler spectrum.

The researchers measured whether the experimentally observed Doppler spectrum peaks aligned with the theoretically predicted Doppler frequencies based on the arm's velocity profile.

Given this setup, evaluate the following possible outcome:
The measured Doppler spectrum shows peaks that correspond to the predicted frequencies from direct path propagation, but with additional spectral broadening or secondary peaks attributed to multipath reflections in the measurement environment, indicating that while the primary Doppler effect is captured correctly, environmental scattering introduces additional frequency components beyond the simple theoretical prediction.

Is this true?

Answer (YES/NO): NO